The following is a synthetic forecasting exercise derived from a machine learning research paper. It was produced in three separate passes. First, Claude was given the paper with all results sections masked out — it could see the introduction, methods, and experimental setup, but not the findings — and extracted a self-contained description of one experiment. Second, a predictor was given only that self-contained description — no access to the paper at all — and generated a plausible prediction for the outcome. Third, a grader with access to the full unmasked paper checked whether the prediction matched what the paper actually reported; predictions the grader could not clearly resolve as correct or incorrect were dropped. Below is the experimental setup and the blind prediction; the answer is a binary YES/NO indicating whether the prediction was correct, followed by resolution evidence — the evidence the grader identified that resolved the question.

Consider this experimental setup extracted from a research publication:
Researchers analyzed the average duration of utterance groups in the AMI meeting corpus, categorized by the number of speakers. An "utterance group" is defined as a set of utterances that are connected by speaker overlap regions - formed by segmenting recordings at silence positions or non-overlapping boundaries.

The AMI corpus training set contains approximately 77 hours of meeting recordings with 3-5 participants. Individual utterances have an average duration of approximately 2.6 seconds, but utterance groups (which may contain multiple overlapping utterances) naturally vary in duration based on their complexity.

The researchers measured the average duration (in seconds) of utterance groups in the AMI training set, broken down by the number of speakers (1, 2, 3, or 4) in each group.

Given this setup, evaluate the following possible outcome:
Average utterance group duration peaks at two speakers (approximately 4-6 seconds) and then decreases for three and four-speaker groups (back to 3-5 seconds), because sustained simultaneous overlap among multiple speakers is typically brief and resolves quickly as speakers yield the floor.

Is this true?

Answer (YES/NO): NO